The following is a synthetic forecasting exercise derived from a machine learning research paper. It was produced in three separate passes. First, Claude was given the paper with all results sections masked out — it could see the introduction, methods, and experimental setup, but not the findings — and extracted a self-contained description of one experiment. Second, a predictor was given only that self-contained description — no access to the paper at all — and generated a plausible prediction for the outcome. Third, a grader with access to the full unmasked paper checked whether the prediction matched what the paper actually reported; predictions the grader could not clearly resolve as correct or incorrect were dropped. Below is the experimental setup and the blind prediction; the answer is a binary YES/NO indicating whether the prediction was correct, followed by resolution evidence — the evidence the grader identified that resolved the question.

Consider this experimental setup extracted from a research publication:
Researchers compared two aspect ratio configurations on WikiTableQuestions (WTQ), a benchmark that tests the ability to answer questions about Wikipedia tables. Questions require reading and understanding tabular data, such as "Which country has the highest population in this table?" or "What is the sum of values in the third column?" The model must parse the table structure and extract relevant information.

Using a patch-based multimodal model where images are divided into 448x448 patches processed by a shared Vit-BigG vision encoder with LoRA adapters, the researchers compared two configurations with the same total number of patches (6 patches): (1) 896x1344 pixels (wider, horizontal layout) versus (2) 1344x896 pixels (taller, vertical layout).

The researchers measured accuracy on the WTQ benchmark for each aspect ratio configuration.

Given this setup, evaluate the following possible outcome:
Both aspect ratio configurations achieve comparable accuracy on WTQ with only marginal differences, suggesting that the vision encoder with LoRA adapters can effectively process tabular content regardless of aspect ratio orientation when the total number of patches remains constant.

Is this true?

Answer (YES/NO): NO